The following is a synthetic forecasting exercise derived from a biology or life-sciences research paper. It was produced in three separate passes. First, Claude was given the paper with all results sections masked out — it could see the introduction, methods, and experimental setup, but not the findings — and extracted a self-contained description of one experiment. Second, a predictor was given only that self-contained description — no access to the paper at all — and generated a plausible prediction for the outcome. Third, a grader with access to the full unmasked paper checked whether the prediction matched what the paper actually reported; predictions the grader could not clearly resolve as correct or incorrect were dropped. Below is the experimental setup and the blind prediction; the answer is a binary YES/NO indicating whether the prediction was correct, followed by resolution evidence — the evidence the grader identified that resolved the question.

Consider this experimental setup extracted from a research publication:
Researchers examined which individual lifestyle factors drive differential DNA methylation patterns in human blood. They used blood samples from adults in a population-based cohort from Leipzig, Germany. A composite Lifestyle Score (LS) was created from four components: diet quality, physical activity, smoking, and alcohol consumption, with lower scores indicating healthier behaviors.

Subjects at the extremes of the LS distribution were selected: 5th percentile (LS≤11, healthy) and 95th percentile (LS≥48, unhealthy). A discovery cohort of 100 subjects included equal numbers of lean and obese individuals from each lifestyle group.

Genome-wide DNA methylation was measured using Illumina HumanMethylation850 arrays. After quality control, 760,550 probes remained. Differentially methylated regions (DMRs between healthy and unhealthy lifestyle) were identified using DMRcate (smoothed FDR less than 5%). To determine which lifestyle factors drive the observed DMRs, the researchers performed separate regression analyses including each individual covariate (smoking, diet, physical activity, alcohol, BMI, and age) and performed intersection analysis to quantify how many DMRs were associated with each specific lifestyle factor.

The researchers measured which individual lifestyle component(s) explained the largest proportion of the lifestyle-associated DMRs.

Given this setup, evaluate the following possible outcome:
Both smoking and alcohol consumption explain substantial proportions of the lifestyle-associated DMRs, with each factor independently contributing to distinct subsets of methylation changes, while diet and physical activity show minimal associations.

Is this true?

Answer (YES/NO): NO